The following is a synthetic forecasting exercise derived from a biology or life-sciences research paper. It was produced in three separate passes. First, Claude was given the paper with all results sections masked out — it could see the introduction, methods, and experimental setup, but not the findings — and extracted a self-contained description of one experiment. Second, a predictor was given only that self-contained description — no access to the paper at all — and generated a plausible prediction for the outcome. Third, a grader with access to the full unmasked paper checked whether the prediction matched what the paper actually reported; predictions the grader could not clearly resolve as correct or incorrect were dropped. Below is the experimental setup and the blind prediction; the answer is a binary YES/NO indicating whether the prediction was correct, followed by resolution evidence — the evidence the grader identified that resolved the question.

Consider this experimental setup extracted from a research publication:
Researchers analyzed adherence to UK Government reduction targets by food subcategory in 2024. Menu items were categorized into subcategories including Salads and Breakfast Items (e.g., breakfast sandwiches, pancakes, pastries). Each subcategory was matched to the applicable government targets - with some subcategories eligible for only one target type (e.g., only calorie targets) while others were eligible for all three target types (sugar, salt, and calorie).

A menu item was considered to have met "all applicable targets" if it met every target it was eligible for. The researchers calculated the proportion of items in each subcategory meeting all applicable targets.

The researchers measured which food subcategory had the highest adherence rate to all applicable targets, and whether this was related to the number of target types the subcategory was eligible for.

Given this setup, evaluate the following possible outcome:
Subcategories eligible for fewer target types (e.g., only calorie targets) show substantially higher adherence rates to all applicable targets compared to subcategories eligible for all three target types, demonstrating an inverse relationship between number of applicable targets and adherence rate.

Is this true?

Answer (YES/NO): YES